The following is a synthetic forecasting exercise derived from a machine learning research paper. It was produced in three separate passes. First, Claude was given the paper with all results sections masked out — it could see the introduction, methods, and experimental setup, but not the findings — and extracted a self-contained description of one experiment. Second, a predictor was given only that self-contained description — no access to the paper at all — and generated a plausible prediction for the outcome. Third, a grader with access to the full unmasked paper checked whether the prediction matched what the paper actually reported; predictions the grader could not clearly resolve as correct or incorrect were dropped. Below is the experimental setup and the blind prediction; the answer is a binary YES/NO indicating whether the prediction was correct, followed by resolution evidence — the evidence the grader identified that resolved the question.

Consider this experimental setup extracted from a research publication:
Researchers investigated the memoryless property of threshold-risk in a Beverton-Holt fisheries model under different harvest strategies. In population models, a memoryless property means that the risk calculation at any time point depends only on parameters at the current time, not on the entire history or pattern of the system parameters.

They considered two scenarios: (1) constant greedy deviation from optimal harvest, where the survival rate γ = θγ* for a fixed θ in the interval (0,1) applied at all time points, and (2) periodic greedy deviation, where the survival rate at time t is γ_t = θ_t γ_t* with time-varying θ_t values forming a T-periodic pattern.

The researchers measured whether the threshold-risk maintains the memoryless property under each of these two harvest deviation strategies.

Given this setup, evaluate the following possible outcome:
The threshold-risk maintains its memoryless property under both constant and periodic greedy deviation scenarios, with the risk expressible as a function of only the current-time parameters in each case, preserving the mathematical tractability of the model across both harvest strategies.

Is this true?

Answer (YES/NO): NO